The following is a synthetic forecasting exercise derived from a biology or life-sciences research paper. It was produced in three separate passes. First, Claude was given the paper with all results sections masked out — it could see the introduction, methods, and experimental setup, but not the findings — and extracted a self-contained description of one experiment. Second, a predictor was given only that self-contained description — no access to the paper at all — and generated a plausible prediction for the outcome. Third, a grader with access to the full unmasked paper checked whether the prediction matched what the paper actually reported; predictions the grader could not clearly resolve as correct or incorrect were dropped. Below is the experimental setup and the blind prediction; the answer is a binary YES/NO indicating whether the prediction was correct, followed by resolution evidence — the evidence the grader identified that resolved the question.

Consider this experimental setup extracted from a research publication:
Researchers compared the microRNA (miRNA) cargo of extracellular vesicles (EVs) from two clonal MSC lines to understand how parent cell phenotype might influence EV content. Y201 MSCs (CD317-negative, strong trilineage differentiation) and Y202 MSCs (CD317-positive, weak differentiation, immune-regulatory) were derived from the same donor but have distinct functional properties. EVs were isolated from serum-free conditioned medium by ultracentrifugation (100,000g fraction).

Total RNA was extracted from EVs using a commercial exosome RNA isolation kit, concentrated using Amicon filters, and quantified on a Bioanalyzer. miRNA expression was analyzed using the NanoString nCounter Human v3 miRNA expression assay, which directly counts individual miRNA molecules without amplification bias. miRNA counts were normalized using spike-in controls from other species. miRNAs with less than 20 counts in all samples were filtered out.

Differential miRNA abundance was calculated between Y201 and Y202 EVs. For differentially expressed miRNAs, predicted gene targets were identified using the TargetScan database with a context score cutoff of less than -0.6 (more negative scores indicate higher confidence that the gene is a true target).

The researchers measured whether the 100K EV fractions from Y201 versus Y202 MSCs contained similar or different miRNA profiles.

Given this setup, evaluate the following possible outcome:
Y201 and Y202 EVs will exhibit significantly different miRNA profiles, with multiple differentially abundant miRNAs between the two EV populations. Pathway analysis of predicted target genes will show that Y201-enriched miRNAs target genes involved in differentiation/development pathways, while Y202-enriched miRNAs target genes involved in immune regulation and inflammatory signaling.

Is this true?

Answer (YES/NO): NO